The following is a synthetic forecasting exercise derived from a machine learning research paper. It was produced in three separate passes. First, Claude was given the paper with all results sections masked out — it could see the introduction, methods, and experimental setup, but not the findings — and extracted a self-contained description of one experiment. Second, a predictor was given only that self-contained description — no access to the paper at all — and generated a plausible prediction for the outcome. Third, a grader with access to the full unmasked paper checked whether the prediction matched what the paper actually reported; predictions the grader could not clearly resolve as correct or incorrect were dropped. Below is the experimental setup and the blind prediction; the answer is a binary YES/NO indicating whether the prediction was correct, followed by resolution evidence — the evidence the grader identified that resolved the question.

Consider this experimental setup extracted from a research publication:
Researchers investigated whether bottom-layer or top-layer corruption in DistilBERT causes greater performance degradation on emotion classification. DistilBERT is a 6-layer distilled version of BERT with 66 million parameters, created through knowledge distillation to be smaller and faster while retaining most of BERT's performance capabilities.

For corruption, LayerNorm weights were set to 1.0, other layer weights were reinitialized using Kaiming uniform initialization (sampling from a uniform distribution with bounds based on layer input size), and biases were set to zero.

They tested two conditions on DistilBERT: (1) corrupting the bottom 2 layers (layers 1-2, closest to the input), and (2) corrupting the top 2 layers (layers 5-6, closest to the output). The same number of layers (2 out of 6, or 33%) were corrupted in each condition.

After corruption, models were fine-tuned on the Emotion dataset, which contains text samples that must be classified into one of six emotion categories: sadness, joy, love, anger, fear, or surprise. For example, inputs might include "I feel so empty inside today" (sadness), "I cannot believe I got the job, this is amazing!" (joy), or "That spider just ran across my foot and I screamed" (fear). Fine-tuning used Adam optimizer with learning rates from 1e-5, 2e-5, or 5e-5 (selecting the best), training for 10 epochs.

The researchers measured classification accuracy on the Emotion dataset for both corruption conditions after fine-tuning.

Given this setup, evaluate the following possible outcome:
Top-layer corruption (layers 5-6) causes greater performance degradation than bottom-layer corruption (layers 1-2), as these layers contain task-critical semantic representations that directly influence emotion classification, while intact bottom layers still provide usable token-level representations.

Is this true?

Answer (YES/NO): NO